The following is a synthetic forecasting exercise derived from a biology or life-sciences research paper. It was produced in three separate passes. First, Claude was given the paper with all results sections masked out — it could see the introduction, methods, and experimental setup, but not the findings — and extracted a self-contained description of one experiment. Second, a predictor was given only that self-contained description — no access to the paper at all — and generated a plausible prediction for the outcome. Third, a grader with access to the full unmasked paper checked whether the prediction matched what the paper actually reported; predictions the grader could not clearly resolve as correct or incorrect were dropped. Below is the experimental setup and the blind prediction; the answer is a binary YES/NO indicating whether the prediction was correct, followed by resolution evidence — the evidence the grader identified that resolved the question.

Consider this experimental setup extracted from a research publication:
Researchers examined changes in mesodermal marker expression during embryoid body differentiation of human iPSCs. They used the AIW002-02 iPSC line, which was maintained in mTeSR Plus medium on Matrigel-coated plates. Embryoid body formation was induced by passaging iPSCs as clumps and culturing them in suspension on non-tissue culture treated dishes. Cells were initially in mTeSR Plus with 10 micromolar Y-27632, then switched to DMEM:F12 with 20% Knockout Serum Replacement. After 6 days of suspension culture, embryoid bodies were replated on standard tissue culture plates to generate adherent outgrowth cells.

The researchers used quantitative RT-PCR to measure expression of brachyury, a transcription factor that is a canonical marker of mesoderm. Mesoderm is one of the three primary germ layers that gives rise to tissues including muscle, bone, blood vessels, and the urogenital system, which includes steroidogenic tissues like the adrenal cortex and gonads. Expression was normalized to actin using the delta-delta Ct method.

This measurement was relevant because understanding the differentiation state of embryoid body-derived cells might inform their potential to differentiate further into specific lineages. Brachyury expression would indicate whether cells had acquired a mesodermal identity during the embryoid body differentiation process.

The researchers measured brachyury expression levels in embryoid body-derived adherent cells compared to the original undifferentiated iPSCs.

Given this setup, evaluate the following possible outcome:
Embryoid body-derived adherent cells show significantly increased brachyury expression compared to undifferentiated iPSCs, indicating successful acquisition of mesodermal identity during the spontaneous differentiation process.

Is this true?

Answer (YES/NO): YES